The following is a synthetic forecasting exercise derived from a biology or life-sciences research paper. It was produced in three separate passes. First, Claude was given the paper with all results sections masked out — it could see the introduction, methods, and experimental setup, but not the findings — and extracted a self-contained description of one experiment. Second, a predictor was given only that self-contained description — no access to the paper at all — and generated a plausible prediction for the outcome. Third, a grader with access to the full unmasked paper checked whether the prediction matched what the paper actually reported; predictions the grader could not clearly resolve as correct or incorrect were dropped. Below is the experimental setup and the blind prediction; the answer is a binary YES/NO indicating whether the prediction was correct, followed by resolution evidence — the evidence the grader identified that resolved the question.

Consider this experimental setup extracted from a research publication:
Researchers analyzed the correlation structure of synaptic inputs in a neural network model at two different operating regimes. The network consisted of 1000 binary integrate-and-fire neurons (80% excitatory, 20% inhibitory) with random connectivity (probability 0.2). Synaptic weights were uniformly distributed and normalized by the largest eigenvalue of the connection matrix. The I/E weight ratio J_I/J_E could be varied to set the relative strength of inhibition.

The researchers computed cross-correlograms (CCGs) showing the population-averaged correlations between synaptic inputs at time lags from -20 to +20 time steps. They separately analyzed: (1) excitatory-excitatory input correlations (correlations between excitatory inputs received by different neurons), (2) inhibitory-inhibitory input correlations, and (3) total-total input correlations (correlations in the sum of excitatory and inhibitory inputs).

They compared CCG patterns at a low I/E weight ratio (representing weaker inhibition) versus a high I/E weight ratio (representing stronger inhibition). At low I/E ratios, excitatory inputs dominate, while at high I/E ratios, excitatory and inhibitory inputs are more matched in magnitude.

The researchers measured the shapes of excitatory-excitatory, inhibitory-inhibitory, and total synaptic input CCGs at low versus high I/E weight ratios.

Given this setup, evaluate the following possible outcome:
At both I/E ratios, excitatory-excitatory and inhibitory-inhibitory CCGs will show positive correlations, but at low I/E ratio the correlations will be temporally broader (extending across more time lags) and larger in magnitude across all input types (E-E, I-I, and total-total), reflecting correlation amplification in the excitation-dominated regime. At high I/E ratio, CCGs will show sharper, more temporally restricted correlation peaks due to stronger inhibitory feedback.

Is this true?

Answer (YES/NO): YES